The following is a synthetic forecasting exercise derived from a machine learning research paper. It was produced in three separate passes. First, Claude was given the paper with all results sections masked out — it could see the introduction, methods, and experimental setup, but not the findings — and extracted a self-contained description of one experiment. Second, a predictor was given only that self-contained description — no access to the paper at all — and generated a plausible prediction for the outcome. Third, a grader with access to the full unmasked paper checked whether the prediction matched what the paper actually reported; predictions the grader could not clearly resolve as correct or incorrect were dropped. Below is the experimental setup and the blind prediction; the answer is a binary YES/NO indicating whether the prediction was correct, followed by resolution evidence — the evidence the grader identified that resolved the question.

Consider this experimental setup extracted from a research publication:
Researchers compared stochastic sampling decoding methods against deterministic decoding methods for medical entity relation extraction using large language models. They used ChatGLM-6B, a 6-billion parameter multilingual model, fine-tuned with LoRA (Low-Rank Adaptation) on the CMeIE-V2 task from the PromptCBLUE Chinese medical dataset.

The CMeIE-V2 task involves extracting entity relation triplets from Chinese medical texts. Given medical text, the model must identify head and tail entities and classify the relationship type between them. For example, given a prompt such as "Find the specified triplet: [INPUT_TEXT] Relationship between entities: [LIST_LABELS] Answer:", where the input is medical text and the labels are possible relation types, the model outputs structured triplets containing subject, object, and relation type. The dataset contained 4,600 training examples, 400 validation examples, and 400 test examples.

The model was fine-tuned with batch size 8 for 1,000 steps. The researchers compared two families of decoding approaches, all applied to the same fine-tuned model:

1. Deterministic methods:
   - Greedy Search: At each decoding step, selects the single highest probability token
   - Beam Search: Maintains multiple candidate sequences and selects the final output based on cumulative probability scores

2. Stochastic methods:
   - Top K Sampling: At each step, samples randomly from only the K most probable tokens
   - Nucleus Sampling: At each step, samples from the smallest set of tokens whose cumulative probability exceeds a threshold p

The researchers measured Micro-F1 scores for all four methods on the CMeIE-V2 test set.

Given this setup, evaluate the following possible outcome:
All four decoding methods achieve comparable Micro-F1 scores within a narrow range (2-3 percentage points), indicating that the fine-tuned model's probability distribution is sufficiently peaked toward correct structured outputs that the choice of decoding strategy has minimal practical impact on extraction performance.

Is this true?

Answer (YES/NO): NO